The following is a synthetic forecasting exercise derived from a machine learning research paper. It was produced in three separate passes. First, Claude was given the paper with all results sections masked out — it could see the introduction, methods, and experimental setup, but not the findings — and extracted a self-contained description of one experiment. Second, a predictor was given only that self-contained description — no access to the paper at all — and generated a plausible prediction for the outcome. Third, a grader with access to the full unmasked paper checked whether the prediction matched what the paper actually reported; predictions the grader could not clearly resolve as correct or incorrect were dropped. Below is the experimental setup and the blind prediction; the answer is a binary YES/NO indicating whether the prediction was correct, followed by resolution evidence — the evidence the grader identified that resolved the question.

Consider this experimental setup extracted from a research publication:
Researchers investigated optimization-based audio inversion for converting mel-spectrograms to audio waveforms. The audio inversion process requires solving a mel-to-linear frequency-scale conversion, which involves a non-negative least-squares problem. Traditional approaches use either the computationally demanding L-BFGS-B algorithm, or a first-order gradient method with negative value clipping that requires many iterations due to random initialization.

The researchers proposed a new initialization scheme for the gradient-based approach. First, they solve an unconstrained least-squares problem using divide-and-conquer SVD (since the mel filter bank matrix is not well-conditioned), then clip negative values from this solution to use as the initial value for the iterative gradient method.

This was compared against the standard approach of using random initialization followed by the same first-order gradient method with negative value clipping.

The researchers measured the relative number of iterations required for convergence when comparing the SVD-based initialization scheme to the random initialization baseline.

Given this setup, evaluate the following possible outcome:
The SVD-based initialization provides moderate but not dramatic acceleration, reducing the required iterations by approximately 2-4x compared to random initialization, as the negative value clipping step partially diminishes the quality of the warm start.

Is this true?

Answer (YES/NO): NO